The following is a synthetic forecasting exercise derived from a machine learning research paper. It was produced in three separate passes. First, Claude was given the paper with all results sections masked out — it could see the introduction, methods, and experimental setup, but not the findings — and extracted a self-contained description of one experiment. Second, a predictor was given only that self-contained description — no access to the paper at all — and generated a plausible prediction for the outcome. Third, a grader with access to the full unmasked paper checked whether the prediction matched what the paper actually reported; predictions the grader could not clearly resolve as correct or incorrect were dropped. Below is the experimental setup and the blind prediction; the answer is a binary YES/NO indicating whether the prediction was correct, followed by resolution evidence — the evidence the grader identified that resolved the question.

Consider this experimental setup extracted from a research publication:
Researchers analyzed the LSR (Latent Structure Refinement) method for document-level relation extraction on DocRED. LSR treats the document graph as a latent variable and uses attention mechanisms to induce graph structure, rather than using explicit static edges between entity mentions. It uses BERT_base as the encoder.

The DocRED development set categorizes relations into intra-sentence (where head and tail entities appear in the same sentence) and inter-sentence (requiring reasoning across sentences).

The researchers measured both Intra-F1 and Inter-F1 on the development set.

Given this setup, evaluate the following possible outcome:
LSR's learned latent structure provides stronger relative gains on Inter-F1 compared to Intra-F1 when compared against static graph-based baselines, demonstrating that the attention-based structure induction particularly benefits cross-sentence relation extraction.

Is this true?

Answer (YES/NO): NO